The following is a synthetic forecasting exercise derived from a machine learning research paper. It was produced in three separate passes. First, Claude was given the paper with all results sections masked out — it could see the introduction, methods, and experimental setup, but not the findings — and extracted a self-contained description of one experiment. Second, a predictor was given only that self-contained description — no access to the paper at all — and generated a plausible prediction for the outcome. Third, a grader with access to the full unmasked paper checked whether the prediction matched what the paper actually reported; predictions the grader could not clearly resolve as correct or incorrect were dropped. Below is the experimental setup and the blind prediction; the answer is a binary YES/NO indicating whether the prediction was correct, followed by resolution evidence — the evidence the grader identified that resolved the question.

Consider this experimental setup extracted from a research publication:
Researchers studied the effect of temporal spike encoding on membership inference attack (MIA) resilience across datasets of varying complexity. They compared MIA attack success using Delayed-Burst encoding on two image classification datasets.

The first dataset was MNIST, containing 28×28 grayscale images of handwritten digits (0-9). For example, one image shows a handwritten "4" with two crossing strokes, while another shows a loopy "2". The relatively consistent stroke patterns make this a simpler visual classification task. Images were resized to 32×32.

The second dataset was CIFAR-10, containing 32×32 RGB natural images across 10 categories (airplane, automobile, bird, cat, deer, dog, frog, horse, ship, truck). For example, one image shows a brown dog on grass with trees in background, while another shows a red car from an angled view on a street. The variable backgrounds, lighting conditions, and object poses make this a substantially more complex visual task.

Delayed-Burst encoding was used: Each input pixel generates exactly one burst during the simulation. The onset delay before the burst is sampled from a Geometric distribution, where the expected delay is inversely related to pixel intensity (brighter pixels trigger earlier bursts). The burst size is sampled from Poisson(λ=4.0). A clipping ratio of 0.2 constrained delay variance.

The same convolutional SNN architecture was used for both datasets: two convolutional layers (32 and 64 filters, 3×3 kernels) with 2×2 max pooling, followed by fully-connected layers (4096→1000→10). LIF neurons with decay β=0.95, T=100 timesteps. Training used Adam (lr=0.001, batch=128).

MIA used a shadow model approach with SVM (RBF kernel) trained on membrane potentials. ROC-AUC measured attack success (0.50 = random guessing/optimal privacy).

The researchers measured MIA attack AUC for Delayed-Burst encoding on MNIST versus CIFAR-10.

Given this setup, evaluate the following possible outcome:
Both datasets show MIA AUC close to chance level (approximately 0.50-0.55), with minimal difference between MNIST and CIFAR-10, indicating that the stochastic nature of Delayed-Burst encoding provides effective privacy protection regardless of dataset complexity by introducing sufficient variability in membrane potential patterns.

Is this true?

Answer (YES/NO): YES